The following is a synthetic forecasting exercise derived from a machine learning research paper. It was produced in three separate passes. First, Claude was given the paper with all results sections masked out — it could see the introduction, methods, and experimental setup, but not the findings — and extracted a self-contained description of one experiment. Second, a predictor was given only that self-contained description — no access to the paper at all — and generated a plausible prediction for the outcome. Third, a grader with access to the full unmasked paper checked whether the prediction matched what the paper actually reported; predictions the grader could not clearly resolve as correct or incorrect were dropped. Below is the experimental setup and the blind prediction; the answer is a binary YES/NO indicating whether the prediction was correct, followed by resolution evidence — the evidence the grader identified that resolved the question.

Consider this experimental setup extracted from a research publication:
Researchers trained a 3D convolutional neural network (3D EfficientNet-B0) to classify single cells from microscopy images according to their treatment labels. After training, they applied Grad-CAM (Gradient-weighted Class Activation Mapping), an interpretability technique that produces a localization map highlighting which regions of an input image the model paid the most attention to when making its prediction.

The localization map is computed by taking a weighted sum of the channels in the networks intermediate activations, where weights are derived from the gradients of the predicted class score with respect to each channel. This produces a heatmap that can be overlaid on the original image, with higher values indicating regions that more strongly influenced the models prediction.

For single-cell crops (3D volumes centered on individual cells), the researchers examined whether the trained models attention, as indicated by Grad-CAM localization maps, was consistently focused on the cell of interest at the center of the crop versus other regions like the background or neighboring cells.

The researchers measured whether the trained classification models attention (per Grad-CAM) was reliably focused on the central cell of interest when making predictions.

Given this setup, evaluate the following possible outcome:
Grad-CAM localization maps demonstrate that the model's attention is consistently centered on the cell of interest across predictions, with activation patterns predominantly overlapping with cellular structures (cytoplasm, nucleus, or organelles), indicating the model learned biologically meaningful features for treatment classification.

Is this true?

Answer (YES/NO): NO